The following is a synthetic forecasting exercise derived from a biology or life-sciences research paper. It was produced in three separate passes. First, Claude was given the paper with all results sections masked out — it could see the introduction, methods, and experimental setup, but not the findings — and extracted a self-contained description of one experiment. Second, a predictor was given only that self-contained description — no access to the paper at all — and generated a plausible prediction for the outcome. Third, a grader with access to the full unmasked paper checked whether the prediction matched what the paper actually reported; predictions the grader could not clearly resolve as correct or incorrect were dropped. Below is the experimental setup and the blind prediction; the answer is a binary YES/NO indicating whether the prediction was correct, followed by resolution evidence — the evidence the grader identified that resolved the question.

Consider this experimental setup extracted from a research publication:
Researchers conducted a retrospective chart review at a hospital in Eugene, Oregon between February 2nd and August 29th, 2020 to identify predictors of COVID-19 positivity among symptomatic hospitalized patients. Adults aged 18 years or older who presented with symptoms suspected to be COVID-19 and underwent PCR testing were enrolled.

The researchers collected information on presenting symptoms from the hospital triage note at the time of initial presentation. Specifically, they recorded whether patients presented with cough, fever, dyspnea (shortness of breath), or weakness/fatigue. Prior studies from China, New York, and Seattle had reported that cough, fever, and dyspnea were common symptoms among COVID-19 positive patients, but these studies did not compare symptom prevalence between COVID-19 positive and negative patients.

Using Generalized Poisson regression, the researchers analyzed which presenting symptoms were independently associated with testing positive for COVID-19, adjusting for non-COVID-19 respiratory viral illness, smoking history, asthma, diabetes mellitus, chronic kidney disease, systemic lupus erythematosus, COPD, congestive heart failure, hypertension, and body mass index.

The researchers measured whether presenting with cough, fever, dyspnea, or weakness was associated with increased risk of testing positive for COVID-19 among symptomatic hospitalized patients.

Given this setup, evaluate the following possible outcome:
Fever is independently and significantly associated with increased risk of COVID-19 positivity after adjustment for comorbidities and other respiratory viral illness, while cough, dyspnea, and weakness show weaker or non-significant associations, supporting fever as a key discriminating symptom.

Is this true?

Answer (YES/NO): NO